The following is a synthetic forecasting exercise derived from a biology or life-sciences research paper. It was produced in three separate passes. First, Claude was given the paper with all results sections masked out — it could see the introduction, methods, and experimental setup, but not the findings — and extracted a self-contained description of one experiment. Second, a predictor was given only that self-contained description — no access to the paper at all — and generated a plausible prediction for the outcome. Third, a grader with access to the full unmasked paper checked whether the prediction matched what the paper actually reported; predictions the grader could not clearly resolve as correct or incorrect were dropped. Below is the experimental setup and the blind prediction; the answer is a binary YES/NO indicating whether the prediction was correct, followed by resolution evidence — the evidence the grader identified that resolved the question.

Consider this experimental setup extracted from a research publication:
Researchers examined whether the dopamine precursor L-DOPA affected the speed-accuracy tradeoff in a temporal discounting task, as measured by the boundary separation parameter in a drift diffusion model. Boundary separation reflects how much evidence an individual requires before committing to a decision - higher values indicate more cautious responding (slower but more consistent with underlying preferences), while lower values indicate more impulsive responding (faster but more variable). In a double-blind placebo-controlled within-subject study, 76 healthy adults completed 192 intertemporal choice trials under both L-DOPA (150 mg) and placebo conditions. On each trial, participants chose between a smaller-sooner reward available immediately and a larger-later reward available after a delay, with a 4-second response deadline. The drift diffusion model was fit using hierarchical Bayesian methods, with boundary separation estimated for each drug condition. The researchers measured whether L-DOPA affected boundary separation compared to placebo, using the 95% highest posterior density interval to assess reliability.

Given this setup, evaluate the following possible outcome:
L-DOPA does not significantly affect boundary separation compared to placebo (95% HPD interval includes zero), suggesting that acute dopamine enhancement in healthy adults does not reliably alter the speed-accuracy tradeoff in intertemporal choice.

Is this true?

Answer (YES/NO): YES